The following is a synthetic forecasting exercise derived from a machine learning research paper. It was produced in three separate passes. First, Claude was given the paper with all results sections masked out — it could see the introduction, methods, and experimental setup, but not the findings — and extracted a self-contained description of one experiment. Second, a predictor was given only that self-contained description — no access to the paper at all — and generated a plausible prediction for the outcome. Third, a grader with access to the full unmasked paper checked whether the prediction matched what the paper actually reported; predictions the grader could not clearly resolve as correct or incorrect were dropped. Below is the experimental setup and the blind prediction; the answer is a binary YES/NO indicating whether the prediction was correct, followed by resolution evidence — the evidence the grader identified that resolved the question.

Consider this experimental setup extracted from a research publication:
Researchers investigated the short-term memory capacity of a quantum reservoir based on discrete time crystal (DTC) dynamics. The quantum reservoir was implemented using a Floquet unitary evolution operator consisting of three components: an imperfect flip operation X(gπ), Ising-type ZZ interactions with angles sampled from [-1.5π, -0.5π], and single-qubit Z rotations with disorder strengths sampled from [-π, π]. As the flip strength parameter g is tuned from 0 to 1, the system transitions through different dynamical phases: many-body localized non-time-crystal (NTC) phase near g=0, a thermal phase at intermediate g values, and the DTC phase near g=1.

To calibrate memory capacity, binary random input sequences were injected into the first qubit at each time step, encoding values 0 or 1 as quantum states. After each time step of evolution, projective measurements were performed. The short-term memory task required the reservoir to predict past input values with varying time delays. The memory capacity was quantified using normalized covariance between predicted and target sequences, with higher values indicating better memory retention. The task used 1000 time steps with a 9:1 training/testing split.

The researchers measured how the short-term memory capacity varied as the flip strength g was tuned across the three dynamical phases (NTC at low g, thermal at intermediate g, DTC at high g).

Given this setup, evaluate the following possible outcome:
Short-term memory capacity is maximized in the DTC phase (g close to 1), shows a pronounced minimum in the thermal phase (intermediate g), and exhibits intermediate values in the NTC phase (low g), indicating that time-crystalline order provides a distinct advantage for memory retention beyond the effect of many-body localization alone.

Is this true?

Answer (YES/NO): NO